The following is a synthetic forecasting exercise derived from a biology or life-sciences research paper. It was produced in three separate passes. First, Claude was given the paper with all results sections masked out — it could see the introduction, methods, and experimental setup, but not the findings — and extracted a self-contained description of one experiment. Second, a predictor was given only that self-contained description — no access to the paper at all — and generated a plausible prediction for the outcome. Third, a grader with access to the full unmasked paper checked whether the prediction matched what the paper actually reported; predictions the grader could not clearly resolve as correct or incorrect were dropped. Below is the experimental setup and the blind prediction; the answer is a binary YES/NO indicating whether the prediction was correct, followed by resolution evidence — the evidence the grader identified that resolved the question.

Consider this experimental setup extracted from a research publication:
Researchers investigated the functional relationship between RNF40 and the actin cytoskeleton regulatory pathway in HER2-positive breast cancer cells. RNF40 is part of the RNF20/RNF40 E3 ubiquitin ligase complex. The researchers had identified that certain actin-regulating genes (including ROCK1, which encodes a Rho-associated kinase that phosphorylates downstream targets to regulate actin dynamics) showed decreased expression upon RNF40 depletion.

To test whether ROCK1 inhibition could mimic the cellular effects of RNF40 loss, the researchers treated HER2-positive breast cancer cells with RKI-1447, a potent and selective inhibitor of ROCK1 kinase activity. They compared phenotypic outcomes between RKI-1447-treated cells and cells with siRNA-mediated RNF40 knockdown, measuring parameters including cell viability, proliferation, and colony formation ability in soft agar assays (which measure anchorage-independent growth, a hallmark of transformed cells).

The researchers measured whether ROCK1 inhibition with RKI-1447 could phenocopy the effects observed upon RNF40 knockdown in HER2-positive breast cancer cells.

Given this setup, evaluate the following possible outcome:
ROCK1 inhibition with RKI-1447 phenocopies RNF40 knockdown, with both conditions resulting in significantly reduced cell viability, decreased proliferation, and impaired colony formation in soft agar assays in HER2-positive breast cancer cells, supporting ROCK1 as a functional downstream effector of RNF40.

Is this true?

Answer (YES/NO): NO